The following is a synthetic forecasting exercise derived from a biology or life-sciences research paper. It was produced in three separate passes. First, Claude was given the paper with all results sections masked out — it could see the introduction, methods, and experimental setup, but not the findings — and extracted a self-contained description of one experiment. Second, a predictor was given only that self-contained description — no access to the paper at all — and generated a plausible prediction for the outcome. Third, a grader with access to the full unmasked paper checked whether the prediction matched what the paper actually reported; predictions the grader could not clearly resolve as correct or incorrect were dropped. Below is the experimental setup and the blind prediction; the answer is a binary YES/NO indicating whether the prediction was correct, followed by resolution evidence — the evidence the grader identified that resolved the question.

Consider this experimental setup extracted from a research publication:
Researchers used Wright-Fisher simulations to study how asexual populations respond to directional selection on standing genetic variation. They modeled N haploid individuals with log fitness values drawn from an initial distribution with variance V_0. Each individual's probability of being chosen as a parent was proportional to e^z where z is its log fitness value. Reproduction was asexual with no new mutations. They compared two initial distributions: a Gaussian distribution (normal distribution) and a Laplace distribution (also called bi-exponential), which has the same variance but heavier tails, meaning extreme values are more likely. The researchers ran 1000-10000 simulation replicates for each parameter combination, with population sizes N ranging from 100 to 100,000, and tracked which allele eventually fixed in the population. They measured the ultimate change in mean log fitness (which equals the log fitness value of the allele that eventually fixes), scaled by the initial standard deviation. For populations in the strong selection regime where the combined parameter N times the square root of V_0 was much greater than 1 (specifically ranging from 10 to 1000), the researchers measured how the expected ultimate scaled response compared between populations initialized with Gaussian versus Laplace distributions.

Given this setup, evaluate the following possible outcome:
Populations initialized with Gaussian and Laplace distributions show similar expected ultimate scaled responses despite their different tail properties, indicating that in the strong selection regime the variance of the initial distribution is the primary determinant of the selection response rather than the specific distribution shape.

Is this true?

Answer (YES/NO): NO